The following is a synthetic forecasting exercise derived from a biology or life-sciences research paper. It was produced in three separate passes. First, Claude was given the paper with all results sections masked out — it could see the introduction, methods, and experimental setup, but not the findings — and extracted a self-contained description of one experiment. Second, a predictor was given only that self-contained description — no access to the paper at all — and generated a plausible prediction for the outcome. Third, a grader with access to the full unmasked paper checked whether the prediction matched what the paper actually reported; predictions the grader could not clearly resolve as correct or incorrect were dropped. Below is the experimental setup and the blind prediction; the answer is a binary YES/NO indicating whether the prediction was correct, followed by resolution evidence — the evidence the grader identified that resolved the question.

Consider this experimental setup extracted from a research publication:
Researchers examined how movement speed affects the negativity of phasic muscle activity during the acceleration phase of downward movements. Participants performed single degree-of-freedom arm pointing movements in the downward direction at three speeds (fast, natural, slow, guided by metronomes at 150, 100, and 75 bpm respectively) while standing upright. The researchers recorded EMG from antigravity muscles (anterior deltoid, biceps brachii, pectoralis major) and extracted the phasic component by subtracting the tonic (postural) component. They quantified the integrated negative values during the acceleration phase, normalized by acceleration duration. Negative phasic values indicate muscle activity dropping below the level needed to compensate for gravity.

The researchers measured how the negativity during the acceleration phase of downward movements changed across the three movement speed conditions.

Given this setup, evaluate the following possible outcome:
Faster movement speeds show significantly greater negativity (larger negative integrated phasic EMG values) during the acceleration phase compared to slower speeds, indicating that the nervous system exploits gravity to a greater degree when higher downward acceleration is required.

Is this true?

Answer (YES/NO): NO